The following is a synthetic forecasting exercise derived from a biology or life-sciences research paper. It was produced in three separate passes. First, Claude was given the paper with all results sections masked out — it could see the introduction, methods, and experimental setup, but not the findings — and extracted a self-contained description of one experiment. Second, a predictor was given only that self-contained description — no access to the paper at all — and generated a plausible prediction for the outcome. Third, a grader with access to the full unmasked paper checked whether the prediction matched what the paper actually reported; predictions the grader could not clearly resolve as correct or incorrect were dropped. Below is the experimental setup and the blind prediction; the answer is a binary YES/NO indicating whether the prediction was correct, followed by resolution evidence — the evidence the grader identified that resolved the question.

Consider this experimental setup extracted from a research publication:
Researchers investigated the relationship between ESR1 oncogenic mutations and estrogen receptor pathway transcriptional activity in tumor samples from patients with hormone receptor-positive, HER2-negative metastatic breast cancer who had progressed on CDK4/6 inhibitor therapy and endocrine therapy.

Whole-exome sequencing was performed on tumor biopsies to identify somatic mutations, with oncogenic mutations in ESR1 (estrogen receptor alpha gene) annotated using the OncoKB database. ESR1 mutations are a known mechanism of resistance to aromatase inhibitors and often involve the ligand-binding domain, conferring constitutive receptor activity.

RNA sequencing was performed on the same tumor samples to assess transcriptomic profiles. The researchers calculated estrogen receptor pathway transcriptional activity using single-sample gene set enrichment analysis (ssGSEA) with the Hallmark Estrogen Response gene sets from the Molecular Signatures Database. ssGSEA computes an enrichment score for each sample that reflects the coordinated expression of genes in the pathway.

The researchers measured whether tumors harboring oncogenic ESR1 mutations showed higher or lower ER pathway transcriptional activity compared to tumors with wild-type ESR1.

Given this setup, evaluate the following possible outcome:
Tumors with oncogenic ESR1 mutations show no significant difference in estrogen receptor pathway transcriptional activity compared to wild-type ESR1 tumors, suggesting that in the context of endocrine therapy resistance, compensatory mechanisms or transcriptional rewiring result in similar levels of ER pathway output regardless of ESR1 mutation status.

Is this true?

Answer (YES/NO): NO